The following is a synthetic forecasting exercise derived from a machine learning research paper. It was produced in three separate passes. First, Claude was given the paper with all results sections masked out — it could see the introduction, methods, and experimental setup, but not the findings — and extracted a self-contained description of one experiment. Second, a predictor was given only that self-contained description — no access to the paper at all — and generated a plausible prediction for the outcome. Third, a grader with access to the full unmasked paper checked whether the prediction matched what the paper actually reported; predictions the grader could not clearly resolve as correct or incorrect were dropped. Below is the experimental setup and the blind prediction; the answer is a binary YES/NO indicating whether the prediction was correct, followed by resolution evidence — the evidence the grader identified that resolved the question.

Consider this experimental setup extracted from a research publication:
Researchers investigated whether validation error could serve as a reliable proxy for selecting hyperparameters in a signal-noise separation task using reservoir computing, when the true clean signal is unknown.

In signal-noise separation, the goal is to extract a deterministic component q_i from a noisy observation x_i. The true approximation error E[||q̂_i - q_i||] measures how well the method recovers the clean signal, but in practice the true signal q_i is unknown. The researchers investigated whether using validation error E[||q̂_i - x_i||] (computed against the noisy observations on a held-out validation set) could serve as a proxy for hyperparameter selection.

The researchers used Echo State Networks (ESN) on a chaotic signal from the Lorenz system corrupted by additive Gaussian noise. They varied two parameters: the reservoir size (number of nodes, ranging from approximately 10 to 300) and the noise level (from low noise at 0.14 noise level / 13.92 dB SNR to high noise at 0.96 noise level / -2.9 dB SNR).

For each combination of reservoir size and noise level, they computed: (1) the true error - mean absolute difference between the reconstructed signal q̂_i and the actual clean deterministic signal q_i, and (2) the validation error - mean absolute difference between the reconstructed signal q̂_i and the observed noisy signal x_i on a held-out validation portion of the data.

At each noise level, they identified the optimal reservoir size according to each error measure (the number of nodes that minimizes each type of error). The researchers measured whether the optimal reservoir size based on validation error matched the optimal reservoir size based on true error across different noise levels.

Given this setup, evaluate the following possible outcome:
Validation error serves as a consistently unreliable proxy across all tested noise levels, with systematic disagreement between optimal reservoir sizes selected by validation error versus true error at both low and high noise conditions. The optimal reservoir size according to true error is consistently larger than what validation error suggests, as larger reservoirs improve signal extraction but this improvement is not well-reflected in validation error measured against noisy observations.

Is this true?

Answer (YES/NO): NO